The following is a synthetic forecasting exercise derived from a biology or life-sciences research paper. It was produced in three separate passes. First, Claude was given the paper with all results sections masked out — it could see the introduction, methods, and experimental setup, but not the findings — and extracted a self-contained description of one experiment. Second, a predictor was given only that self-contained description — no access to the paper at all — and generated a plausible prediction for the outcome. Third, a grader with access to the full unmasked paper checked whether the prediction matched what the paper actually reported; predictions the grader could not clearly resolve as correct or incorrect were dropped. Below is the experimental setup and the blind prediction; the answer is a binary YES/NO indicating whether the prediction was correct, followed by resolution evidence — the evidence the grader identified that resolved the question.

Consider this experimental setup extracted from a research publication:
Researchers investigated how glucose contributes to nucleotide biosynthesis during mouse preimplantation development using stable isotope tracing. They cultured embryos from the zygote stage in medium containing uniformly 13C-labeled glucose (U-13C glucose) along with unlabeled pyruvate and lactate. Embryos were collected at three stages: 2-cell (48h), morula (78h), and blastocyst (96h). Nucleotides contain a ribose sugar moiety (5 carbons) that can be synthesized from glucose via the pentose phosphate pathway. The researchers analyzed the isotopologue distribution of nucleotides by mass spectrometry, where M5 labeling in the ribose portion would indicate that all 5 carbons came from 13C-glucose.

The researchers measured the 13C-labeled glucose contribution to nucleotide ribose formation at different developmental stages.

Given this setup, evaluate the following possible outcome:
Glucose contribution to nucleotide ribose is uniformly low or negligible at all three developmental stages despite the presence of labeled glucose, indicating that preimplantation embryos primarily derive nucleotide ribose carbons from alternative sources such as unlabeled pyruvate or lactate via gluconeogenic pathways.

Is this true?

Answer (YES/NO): NO